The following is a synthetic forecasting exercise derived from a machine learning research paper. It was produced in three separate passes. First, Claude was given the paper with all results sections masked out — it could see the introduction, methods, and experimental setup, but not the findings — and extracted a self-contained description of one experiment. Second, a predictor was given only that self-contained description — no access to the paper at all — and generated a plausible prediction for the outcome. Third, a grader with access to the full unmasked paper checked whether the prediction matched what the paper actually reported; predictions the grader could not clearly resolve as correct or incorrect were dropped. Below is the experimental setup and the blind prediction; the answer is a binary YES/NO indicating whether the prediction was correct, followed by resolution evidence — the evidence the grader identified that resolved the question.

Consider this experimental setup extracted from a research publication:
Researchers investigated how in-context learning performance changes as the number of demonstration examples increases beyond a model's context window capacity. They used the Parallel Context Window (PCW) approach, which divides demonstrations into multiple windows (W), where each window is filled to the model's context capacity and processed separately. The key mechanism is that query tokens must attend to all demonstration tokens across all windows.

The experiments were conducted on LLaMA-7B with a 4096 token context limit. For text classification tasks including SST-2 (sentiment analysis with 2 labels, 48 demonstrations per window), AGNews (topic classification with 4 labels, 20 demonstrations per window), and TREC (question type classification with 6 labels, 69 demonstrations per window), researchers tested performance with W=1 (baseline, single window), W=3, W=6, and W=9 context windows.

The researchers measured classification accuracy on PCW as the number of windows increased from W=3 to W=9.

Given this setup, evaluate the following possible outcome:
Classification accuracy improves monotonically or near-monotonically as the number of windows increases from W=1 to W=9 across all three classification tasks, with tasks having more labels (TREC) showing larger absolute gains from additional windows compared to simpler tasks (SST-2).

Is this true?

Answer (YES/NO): NO